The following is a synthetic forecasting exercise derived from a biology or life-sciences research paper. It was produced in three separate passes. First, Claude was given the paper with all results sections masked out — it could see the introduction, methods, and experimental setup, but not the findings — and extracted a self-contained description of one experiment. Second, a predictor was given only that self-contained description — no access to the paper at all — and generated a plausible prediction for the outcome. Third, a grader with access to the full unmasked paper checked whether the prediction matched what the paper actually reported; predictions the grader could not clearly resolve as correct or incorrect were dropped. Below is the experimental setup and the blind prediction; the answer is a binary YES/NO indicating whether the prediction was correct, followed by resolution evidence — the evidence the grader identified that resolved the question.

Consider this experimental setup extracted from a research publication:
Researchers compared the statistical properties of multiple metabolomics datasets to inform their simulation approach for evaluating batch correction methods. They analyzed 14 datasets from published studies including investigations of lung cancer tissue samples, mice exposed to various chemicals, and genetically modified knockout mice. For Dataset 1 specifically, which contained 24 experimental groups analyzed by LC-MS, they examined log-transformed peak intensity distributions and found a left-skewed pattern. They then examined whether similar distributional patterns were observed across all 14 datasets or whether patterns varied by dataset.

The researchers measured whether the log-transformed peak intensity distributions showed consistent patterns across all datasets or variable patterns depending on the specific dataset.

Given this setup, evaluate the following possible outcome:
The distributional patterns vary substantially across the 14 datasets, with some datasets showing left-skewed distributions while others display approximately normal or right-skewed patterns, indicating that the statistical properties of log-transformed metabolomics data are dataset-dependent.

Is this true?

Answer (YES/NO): NO